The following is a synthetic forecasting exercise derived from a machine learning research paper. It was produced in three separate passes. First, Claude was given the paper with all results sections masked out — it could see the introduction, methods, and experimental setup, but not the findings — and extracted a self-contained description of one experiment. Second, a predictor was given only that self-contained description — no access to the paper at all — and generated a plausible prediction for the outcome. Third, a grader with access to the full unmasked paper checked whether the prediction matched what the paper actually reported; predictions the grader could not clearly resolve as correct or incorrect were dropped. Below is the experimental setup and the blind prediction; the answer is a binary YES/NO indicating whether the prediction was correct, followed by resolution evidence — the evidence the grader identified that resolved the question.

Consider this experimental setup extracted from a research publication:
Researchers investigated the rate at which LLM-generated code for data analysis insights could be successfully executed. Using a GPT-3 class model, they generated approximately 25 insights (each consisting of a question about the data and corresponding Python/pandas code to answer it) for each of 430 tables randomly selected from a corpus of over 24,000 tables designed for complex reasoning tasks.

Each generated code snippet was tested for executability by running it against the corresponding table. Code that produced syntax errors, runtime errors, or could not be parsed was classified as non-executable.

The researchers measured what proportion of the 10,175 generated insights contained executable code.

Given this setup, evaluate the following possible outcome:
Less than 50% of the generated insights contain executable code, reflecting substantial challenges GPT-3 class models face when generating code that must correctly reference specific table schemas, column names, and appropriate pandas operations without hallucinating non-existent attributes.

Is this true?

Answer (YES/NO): NO